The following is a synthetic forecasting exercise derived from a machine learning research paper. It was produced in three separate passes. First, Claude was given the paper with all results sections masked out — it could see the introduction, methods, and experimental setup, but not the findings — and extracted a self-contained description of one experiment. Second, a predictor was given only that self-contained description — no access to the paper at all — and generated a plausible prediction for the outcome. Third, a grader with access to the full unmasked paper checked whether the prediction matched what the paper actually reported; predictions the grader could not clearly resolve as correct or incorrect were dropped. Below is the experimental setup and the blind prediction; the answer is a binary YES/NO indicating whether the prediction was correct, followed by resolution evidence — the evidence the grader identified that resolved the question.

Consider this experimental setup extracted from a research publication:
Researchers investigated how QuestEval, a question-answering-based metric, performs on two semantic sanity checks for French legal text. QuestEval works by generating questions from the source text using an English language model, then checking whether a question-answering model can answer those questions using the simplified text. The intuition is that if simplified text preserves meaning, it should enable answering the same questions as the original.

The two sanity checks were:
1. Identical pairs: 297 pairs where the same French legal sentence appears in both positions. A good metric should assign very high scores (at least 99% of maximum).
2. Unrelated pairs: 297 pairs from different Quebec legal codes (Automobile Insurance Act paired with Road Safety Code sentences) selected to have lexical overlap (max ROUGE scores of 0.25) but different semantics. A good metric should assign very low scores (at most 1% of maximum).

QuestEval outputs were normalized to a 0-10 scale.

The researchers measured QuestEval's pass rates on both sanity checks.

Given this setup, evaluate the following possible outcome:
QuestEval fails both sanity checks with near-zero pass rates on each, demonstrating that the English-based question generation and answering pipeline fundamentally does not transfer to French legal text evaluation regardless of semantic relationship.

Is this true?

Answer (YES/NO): YES